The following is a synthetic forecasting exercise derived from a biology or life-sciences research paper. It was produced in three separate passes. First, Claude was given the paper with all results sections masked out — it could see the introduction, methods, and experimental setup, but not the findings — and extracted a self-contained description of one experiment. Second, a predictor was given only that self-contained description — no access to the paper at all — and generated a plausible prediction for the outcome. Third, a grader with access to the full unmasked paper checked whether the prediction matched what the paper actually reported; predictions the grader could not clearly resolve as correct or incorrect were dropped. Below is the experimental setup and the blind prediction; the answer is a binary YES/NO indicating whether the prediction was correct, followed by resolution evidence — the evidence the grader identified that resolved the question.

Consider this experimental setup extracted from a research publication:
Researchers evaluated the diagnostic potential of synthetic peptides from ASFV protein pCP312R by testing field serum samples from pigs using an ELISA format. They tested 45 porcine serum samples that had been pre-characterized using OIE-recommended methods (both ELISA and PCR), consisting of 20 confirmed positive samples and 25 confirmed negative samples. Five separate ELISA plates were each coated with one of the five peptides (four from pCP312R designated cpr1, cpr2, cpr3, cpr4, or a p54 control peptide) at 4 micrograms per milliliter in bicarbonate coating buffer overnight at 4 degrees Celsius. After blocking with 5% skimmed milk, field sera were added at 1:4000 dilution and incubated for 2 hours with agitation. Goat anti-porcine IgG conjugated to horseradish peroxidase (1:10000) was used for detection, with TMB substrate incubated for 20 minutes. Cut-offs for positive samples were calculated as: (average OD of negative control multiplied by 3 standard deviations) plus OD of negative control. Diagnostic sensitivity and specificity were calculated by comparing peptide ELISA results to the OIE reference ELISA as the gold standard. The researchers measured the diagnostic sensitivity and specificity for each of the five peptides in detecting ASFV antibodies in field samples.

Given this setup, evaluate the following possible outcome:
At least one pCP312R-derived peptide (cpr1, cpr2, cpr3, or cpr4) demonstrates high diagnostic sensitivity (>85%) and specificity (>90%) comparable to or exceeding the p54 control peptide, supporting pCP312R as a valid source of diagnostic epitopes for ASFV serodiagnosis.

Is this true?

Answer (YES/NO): NO